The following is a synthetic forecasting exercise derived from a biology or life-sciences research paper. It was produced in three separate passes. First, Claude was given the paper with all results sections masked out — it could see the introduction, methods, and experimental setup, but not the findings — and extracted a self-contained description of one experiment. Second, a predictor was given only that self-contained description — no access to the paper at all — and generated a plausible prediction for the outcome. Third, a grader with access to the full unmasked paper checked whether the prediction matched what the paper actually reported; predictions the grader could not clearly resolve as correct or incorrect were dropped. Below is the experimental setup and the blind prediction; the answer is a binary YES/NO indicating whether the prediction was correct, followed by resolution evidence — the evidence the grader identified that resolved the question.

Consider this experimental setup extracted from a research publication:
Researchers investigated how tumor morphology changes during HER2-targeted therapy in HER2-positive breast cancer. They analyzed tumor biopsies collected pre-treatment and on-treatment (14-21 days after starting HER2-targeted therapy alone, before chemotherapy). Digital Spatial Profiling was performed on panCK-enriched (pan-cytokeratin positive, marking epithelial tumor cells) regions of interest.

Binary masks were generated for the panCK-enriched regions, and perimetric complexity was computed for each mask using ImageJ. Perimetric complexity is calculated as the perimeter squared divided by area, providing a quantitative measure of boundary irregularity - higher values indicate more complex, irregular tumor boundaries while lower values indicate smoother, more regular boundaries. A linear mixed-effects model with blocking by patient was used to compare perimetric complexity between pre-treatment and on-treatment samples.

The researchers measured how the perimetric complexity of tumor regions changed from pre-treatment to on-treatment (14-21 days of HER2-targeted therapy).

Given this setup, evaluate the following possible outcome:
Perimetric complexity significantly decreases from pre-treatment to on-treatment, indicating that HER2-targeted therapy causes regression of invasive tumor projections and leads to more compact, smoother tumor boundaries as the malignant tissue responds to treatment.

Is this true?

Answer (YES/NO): YES